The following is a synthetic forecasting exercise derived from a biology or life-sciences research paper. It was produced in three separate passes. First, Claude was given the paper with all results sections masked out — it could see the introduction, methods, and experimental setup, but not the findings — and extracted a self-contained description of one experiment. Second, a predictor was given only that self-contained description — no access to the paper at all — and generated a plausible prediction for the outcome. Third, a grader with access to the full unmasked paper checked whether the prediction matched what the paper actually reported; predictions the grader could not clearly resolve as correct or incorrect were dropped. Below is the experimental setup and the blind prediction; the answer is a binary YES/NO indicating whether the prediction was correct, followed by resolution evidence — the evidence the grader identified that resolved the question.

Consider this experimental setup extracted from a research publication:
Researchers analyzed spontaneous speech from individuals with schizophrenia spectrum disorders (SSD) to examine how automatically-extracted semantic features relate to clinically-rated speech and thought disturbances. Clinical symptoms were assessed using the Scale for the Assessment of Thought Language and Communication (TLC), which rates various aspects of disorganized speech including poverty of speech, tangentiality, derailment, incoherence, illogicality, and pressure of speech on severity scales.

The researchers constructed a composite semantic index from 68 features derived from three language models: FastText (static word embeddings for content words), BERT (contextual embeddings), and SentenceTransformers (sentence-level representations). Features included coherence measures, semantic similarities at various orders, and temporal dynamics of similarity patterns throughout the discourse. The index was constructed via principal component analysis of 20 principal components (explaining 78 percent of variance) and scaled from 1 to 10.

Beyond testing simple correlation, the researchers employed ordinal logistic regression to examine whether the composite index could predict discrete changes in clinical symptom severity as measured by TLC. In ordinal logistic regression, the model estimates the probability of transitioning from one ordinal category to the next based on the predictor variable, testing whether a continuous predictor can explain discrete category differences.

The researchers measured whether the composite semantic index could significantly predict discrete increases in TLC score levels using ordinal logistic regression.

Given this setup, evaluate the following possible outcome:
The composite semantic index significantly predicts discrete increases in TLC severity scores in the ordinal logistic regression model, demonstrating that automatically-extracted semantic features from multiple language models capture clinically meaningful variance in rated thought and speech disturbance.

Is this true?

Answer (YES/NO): YES